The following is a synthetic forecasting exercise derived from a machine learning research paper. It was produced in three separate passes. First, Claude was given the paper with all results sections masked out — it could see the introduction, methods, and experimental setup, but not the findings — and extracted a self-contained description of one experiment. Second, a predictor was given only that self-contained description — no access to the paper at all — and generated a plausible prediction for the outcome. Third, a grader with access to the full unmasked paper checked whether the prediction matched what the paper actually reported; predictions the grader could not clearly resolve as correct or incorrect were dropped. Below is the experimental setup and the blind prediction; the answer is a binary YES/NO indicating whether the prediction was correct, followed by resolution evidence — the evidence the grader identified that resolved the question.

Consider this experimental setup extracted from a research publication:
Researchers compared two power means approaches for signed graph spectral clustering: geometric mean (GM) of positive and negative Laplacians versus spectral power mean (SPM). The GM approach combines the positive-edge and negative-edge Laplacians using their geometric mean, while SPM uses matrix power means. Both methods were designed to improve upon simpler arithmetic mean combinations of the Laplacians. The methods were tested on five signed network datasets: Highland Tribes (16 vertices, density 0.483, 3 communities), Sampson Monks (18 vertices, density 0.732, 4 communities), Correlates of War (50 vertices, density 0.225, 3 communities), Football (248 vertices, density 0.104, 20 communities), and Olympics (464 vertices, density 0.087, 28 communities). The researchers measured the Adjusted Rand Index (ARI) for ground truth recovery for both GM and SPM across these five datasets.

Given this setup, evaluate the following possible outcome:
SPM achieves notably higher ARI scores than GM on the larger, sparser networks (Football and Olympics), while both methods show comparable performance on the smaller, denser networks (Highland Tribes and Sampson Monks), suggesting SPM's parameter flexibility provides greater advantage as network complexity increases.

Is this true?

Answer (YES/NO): NO